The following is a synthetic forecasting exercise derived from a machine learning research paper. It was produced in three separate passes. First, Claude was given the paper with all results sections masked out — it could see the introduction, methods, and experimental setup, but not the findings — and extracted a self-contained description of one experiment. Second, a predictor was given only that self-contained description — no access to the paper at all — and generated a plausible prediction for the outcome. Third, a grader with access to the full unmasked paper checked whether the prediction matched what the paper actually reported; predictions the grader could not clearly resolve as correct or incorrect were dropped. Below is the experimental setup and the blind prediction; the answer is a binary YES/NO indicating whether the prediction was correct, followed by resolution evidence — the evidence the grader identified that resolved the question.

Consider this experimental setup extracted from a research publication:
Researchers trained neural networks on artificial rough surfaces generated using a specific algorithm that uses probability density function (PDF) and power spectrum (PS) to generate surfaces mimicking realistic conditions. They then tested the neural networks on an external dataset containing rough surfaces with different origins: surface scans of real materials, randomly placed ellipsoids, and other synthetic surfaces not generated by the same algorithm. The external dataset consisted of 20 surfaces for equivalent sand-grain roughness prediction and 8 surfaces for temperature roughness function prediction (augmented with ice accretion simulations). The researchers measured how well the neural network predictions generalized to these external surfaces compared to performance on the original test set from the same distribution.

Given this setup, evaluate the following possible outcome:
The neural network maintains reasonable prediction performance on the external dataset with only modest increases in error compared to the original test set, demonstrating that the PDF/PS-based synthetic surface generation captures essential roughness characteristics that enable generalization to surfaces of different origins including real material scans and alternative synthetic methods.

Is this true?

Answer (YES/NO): NO